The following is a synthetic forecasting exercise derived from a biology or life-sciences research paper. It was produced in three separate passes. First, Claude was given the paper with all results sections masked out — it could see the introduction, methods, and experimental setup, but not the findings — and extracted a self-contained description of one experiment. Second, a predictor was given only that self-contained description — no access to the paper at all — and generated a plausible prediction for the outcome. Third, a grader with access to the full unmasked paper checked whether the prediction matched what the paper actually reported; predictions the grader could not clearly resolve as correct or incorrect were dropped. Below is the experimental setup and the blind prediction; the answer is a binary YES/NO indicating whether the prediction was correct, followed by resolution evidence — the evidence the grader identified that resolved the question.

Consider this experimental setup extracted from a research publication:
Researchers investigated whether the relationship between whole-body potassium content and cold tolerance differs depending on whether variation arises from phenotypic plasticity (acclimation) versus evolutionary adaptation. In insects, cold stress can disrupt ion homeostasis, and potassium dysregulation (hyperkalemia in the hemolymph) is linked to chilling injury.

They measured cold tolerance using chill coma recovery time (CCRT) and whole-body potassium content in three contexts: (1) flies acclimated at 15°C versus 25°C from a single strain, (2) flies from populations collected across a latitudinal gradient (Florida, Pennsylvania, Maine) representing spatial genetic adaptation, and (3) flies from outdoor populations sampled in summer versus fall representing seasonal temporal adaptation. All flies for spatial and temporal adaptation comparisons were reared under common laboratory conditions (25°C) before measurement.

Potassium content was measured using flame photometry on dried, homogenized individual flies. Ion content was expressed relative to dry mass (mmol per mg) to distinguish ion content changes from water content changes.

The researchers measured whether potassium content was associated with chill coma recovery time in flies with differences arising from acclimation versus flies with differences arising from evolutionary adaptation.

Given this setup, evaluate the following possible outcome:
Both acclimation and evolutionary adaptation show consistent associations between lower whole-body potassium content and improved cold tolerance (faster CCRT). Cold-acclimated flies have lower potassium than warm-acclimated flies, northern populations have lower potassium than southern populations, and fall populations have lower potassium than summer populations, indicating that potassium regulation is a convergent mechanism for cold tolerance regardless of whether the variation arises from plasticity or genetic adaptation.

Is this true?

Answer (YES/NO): NO